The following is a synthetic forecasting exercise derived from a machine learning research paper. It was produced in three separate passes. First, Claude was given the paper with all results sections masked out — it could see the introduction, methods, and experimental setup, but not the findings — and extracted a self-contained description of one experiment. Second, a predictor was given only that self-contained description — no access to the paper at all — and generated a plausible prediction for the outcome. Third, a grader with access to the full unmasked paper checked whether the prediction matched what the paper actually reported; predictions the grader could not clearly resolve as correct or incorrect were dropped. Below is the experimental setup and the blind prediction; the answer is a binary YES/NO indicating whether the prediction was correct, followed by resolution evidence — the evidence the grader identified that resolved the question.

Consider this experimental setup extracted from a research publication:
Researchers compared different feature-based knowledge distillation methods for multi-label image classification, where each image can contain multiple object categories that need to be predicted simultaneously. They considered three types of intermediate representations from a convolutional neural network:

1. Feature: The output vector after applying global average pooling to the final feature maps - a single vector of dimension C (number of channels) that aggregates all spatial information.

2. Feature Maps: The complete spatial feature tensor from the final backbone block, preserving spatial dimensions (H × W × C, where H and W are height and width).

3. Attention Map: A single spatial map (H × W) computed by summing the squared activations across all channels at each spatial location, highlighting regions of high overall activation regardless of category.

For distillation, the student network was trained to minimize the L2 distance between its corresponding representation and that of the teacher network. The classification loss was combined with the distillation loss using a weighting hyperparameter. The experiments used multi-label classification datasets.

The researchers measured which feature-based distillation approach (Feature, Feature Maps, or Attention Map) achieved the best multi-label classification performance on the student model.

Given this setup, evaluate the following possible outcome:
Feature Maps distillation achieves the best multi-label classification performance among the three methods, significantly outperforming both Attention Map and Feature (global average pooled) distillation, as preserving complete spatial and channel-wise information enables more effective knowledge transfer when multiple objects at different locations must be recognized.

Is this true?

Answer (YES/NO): NO